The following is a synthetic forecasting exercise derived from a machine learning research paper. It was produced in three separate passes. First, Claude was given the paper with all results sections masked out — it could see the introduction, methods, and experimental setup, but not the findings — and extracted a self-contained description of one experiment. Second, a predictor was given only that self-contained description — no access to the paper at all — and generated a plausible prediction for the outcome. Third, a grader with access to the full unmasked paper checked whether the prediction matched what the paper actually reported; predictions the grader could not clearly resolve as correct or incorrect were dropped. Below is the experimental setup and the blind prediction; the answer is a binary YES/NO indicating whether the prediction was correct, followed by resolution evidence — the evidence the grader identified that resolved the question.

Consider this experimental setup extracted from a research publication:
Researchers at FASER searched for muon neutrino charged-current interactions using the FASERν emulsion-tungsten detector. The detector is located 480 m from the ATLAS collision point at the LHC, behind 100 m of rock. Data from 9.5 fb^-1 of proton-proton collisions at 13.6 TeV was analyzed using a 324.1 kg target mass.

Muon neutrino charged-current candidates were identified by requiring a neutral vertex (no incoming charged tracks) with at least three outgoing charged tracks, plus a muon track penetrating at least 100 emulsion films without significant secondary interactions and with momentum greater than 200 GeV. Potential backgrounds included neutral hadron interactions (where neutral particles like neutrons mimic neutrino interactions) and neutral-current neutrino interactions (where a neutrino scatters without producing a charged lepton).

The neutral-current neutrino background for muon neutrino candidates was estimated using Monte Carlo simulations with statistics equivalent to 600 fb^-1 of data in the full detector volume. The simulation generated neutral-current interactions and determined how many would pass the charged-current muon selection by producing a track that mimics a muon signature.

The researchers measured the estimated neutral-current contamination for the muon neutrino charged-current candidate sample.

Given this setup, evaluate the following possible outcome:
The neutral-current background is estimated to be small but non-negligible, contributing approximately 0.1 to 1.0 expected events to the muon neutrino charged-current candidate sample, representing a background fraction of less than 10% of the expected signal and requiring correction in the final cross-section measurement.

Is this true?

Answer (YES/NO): YES